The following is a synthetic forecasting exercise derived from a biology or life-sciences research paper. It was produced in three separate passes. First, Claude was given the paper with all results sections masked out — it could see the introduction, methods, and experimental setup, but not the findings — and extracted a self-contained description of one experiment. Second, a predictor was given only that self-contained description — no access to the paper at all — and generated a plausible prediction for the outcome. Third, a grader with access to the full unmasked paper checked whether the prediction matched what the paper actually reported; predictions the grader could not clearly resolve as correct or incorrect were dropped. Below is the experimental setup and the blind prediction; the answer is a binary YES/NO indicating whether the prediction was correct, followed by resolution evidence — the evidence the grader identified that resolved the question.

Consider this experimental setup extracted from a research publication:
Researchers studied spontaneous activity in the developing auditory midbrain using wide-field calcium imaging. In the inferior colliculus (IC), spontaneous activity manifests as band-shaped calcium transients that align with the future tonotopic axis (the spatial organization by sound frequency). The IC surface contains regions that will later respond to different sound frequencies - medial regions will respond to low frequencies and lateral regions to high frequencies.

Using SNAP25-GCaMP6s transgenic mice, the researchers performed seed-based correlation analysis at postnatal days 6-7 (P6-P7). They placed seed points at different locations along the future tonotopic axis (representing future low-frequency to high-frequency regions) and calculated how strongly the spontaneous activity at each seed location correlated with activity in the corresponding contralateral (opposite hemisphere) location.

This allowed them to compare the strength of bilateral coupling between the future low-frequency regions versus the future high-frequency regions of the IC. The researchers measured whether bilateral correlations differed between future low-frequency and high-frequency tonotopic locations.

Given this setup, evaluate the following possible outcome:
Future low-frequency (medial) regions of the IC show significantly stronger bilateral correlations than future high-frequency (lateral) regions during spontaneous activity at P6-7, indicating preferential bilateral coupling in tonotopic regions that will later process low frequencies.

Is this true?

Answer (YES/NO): YES